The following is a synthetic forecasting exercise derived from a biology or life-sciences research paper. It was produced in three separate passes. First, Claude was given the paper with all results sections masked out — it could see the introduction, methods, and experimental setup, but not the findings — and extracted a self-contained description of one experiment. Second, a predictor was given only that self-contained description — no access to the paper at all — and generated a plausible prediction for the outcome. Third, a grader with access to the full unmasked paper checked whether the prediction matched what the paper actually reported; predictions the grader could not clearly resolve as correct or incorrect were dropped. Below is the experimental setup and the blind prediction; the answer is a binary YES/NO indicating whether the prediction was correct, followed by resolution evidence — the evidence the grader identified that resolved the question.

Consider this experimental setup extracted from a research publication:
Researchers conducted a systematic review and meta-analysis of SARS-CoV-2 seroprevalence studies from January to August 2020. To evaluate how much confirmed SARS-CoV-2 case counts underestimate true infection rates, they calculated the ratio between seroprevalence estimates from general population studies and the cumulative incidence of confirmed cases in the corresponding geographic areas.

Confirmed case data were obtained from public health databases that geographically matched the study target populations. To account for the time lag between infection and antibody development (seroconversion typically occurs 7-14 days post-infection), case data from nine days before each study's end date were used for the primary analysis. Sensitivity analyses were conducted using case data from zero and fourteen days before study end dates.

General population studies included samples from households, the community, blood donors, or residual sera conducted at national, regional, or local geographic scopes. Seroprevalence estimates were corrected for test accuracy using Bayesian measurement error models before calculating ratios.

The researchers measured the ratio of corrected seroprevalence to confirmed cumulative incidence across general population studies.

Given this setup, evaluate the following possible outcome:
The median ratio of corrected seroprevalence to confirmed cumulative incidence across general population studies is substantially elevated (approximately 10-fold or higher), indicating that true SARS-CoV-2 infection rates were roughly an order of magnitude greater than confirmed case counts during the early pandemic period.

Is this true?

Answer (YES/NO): YES